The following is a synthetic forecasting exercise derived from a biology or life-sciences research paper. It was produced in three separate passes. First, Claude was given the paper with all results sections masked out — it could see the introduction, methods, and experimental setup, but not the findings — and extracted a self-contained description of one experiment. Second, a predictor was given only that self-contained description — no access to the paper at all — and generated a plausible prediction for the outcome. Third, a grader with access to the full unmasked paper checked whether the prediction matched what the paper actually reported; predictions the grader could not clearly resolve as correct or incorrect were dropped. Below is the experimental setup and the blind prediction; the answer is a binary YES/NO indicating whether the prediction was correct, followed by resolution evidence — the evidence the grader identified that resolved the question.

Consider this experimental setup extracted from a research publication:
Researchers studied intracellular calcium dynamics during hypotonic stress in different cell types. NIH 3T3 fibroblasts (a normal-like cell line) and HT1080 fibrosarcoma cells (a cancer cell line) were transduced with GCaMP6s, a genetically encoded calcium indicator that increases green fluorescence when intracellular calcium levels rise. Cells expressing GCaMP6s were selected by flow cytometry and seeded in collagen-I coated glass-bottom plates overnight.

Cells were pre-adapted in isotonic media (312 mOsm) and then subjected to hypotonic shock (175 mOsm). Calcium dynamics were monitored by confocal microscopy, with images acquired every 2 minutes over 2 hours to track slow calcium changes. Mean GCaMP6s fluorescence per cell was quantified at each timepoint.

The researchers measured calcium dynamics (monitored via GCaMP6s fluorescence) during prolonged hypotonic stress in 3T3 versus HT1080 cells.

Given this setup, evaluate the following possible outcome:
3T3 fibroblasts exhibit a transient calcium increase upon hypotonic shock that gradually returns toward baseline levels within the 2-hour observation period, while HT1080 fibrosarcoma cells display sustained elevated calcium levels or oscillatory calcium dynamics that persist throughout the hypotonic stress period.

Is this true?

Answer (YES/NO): NO